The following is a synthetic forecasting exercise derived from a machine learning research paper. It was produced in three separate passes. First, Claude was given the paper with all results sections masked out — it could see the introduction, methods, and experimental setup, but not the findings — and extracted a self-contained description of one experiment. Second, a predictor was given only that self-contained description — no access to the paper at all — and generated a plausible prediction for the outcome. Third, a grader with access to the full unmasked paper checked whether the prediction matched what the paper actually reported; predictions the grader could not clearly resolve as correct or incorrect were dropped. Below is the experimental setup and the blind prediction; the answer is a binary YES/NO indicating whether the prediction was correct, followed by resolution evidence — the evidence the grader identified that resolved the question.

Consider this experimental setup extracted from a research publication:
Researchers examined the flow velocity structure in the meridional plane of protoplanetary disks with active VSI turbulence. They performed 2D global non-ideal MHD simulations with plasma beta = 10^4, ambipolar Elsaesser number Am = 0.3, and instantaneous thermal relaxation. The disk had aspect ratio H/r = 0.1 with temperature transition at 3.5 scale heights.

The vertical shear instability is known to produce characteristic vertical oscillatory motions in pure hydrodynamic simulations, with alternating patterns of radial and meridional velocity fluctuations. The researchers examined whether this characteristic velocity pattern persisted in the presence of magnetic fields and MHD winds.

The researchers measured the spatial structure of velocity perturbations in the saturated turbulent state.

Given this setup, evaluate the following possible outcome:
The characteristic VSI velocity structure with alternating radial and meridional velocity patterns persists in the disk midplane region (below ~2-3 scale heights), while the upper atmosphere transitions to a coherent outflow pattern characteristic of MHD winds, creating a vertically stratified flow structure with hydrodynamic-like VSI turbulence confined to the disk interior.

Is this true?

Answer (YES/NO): NO